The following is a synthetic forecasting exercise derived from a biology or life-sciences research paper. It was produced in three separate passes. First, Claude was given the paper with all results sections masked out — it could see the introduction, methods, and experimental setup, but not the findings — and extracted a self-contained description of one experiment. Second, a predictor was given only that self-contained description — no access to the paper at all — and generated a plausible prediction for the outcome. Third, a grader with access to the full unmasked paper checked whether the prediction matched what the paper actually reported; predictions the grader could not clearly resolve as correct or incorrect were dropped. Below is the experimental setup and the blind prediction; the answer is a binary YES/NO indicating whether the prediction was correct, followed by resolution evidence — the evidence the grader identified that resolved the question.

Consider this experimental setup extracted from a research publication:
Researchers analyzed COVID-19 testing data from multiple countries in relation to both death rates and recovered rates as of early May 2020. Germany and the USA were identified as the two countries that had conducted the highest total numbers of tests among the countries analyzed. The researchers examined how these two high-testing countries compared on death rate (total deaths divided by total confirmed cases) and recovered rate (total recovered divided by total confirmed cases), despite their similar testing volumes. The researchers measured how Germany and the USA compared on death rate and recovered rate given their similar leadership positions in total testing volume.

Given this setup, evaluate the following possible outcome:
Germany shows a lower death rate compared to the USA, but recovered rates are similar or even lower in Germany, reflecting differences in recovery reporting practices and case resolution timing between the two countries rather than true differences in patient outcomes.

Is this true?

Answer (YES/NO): NO